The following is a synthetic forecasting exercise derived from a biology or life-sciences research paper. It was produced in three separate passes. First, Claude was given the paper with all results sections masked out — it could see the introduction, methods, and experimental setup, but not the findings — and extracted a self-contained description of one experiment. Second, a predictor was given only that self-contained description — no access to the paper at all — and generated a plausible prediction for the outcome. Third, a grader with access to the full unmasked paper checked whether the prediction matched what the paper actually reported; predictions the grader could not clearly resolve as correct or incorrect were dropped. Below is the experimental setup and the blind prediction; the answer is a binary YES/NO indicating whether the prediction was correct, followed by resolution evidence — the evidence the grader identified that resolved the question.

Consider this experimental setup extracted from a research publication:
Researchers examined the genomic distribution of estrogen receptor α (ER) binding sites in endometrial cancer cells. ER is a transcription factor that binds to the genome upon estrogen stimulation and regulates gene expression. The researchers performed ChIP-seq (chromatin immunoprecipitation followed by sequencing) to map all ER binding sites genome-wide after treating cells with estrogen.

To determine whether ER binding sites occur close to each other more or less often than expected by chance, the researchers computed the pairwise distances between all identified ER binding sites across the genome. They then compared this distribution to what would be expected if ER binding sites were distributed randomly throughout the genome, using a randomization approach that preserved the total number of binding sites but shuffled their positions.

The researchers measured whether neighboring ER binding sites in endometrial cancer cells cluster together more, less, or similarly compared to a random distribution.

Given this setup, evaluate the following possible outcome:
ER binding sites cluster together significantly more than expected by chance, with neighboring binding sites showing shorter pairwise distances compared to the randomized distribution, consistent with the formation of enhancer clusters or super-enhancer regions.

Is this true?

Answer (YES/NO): YES